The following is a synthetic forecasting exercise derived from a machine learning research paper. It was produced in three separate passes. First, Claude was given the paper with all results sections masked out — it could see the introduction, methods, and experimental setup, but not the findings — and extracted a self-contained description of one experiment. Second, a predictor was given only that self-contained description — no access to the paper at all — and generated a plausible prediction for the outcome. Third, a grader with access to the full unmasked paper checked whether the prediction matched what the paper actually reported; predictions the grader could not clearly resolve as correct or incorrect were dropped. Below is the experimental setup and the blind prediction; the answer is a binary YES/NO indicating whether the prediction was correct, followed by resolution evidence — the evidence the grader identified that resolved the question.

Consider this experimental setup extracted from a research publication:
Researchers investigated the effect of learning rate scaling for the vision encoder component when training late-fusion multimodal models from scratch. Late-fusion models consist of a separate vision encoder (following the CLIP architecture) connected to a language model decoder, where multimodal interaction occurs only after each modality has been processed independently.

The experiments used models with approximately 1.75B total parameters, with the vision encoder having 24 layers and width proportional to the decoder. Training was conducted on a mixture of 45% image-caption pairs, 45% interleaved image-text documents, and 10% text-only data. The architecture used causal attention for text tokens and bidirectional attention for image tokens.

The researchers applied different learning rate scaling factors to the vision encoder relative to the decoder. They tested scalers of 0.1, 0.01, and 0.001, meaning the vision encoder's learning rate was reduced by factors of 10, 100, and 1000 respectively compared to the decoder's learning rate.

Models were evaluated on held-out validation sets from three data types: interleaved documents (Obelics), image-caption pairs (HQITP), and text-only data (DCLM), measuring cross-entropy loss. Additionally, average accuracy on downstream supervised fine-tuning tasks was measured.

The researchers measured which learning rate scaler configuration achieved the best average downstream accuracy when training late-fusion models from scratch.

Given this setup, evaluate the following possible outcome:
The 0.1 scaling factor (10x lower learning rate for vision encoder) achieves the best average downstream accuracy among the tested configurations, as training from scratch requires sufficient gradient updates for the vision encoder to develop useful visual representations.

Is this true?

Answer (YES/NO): NO